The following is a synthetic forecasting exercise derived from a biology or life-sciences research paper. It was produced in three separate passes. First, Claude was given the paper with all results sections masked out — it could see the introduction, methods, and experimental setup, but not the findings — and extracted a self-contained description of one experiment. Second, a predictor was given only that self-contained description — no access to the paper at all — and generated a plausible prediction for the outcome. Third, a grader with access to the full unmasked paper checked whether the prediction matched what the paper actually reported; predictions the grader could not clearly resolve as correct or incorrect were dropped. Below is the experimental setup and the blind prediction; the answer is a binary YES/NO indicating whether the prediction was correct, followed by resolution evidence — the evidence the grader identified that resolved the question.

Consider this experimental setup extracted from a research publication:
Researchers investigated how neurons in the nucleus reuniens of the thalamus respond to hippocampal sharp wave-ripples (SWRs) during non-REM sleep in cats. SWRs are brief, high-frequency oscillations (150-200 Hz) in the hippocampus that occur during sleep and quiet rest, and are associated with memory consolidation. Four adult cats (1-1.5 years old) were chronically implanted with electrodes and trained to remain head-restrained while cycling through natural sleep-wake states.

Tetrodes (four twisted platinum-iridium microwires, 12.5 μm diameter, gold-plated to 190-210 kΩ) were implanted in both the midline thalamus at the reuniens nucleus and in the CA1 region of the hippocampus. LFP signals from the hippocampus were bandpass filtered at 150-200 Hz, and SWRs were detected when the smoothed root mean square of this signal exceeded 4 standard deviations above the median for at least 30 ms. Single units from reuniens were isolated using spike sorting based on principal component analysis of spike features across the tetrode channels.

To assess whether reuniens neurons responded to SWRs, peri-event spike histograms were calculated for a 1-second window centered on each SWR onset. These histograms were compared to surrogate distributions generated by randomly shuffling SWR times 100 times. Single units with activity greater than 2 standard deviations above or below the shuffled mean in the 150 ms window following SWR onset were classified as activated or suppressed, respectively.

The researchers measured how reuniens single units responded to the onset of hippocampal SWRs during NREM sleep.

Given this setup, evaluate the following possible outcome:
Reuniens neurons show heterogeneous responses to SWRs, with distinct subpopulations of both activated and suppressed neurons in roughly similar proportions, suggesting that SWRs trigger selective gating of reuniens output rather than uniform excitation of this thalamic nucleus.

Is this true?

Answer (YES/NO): NO